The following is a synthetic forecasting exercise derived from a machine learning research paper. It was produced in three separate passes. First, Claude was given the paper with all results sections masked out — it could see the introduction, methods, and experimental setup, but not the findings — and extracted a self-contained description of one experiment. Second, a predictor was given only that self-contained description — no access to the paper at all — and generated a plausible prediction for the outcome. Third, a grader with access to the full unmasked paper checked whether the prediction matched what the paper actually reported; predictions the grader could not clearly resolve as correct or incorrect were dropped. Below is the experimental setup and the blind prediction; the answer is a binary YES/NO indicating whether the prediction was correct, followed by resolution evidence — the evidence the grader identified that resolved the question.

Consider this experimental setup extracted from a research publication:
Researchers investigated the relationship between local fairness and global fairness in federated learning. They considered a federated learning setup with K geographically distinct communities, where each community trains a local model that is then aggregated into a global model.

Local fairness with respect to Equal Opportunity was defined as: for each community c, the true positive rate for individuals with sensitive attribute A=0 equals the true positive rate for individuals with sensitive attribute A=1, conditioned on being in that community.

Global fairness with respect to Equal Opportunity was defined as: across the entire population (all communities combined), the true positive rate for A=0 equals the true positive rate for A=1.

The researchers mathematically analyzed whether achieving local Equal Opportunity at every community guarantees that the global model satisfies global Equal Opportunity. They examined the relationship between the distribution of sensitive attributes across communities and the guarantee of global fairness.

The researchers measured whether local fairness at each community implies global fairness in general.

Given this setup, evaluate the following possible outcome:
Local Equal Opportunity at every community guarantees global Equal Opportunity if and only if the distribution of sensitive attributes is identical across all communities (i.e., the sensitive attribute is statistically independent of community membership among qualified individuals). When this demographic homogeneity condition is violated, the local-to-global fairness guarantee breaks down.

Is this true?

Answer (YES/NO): NO